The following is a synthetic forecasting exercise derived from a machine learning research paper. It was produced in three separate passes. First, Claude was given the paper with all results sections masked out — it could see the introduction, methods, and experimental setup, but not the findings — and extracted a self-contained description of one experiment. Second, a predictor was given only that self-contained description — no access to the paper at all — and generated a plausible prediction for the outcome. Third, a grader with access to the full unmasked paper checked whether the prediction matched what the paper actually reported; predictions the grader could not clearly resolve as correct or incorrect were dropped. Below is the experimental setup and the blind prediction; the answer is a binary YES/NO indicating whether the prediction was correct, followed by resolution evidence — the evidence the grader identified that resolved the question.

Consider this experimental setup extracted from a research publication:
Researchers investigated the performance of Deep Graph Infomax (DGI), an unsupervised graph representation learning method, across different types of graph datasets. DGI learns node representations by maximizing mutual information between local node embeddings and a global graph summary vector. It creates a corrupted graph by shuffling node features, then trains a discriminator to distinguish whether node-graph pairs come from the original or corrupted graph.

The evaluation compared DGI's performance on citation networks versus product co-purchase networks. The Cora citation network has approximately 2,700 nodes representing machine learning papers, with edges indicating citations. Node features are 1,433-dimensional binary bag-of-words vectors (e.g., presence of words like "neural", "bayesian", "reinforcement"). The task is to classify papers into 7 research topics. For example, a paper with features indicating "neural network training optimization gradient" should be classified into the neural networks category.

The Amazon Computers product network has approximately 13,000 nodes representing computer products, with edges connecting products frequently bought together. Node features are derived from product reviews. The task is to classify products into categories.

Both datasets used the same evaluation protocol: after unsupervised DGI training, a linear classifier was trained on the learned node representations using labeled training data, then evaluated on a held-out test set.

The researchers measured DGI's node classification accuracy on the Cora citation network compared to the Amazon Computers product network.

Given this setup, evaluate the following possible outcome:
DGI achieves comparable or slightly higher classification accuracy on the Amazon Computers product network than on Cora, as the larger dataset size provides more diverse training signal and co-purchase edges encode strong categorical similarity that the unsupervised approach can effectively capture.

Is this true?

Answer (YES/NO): NO